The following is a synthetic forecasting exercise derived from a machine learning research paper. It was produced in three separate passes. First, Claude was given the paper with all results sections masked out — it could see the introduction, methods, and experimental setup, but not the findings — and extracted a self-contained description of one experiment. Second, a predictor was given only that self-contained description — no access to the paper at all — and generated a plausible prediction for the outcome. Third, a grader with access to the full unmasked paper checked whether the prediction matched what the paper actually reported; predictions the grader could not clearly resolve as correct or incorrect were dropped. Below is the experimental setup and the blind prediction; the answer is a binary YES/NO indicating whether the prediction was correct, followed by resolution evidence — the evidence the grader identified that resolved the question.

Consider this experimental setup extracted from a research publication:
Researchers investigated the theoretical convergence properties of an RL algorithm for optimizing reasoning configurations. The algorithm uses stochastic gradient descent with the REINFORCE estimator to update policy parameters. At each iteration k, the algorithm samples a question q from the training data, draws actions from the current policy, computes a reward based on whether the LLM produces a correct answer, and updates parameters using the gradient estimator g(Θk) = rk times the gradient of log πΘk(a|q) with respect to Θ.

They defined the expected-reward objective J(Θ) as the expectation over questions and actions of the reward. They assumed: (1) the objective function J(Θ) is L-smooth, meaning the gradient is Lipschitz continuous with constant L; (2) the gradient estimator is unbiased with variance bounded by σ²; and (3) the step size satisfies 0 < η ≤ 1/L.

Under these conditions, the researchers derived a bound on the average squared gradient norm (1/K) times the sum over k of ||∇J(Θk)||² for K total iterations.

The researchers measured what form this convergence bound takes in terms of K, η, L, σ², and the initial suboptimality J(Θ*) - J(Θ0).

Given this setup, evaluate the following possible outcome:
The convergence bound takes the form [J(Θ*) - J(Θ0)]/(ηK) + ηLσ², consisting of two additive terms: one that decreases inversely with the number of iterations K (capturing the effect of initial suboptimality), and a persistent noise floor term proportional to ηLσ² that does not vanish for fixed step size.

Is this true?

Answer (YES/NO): NO